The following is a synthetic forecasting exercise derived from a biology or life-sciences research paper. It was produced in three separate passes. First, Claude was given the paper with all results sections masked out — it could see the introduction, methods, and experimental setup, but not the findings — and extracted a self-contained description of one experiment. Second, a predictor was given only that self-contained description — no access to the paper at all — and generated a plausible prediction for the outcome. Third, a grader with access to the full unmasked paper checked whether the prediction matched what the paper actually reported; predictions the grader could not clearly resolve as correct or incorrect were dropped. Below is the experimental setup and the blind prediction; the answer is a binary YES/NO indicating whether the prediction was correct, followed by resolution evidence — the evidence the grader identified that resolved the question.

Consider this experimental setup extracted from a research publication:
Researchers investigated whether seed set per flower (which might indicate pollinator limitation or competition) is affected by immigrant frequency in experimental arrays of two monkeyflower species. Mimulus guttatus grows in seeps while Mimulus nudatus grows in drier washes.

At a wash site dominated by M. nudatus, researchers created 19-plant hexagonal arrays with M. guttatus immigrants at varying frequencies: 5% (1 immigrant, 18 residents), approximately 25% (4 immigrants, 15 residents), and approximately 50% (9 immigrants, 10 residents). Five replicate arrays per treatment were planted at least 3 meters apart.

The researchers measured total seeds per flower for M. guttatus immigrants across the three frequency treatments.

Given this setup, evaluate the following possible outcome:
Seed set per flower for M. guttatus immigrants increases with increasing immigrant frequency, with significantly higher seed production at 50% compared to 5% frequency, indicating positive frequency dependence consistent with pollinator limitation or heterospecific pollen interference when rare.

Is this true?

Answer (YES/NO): NO